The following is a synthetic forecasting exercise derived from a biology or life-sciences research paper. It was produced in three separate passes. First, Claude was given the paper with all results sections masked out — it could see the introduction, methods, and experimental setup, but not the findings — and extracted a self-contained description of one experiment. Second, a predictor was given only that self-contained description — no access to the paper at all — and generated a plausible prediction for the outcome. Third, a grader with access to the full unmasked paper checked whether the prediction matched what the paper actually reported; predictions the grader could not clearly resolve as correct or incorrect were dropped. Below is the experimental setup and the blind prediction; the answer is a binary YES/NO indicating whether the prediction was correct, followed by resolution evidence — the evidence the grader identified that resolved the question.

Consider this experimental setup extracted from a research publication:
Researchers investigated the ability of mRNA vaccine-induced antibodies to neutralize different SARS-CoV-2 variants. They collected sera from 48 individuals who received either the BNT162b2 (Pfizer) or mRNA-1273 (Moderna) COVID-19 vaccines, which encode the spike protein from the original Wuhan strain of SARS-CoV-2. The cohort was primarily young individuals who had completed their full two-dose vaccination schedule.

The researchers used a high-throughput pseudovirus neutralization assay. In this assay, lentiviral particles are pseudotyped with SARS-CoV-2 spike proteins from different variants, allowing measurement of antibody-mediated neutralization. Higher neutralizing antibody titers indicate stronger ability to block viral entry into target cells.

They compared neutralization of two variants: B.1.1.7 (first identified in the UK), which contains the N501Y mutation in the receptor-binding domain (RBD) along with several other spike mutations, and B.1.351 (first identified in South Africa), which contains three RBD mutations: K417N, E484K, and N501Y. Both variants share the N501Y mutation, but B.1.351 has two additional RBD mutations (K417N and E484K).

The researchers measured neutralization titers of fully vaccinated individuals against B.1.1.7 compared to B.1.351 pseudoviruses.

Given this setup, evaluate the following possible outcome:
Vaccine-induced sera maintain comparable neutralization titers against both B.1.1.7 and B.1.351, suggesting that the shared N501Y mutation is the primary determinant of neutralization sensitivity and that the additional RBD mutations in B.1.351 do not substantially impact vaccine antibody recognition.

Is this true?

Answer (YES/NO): NO